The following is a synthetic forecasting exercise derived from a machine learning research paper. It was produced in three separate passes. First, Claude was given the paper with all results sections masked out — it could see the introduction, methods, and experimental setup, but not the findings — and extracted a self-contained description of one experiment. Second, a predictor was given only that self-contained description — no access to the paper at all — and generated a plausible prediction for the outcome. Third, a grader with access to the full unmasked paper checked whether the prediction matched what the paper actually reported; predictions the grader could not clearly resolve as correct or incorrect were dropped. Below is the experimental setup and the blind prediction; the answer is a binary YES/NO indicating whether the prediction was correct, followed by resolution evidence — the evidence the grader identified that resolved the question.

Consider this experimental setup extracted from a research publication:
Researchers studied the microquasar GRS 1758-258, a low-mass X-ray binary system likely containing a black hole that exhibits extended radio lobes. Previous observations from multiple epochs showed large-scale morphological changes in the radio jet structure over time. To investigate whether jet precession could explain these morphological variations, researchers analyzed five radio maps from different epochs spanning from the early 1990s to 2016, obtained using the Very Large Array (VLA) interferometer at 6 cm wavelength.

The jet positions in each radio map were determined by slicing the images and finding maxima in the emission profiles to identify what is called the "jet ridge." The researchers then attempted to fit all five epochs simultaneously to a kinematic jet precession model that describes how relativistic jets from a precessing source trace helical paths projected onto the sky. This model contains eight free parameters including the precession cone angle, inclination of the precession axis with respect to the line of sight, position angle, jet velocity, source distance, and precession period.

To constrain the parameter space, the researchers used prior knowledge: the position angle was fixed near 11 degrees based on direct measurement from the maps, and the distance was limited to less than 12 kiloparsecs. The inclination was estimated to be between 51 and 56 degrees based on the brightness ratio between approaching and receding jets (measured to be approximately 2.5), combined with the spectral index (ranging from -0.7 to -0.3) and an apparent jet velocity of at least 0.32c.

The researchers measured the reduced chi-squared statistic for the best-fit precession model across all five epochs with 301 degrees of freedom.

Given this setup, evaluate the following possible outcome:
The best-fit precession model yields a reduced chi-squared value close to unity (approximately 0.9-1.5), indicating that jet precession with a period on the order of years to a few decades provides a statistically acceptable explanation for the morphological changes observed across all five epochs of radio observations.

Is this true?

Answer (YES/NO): NO